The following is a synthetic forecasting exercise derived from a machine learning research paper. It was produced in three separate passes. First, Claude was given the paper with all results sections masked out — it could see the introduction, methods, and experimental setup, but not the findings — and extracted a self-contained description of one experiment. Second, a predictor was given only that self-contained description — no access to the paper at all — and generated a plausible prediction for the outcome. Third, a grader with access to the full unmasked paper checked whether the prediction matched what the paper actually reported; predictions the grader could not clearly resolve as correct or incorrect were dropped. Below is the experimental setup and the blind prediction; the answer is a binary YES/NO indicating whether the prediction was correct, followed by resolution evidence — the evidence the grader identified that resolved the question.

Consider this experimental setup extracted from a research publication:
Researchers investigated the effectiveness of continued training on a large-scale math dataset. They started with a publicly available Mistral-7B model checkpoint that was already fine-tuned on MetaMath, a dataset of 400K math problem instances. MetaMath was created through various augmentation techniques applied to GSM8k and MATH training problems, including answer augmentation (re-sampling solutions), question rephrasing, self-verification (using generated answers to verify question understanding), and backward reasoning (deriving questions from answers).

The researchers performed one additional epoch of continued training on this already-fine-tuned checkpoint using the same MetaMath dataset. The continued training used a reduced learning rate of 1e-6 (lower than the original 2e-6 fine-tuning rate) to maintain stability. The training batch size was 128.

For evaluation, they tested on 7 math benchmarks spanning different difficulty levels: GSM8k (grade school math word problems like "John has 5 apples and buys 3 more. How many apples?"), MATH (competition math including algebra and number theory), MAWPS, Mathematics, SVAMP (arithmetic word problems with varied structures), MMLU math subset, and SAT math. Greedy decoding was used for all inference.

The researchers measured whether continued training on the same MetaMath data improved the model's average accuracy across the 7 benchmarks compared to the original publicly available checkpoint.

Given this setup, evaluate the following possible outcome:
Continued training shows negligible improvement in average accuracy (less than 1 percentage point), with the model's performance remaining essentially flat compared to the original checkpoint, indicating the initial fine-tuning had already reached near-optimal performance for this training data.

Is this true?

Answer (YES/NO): YES